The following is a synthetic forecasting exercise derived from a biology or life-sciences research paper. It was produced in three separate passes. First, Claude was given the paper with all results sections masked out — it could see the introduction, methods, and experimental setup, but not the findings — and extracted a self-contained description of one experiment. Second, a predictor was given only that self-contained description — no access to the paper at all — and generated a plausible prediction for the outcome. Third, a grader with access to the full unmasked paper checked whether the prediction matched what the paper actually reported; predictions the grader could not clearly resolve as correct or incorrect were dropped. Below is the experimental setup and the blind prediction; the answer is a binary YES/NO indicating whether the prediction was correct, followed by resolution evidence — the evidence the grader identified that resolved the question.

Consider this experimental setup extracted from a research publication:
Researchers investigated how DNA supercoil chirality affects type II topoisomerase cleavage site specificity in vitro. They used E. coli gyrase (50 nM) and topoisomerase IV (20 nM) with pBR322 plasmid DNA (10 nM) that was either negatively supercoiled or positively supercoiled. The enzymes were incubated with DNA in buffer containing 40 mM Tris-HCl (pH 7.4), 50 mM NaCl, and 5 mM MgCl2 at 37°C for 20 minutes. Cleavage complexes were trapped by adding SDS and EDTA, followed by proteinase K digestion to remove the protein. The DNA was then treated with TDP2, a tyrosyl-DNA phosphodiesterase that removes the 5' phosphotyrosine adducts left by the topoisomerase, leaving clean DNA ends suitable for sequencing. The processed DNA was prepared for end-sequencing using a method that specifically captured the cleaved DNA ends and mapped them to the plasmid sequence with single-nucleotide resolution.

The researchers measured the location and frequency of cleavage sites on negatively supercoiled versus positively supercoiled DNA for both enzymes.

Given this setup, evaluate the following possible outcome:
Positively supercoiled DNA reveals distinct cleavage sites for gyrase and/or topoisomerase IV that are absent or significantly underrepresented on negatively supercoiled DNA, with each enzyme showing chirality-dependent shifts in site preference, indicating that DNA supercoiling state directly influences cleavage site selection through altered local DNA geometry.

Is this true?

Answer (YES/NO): NO